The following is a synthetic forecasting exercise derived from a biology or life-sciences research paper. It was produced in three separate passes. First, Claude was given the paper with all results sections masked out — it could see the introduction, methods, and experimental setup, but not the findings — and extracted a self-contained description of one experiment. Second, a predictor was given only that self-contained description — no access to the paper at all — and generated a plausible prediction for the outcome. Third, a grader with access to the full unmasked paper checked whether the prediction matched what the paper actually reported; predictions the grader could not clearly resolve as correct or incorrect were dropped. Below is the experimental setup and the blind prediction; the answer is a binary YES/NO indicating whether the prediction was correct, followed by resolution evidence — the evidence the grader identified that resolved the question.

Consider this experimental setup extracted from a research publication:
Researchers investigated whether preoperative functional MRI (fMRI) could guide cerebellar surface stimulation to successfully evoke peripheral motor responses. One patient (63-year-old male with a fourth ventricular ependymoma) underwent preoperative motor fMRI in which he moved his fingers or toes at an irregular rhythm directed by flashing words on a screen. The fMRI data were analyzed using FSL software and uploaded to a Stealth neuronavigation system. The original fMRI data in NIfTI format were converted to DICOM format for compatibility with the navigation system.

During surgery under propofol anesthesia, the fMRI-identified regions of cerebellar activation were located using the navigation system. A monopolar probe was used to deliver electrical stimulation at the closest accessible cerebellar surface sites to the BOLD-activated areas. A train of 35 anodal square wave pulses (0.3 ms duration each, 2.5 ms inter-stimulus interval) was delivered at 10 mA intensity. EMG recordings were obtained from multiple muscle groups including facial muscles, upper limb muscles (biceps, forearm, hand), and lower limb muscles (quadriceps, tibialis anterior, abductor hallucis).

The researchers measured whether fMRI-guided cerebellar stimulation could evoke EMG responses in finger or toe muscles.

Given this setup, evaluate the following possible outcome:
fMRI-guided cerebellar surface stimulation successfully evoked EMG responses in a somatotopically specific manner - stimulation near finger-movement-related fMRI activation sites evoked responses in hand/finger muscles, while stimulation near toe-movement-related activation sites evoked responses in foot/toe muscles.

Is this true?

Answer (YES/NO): NO